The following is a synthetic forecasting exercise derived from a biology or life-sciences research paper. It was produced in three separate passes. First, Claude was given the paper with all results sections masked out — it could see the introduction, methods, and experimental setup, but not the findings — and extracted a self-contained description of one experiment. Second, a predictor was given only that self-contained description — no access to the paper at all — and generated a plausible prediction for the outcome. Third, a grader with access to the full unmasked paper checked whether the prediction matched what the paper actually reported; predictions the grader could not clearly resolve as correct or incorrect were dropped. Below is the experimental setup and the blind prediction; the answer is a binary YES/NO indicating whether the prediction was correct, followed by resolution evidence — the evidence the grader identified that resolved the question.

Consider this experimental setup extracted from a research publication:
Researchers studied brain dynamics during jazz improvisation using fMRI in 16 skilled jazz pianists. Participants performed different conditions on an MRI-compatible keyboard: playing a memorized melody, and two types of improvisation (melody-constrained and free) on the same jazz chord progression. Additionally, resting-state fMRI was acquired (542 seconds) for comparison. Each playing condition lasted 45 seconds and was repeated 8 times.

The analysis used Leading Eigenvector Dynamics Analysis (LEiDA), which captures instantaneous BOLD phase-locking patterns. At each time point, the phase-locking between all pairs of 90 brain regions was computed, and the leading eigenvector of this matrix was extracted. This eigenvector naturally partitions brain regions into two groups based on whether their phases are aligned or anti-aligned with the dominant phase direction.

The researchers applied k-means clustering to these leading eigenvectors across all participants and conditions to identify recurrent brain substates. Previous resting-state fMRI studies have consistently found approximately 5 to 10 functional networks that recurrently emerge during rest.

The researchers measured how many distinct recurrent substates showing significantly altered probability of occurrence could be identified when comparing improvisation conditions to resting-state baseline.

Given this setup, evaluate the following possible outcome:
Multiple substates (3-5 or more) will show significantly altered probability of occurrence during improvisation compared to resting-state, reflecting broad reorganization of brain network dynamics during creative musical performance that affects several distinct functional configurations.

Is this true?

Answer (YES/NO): NO